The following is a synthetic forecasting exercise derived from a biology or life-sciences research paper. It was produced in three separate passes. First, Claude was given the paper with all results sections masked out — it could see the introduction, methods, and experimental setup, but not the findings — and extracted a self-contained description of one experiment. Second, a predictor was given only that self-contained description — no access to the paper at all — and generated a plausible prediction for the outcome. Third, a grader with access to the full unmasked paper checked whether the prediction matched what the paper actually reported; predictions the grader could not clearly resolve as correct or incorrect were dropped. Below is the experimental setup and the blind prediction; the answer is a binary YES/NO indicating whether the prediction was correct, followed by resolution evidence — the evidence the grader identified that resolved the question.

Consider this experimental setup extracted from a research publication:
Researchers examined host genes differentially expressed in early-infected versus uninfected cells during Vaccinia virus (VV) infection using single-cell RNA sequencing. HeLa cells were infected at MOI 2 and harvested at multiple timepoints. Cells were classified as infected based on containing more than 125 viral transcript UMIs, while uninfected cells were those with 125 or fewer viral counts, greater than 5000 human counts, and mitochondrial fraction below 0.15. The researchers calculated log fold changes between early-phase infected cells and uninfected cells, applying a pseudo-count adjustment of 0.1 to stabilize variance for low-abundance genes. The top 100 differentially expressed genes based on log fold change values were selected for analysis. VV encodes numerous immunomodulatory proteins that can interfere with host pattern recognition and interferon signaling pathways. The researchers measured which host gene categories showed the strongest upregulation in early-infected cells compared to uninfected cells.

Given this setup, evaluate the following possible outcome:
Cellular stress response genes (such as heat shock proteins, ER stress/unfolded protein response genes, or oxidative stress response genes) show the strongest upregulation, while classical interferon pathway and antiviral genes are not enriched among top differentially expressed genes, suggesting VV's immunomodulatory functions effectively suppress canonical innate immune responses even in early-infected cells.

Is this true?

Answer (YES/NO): NO